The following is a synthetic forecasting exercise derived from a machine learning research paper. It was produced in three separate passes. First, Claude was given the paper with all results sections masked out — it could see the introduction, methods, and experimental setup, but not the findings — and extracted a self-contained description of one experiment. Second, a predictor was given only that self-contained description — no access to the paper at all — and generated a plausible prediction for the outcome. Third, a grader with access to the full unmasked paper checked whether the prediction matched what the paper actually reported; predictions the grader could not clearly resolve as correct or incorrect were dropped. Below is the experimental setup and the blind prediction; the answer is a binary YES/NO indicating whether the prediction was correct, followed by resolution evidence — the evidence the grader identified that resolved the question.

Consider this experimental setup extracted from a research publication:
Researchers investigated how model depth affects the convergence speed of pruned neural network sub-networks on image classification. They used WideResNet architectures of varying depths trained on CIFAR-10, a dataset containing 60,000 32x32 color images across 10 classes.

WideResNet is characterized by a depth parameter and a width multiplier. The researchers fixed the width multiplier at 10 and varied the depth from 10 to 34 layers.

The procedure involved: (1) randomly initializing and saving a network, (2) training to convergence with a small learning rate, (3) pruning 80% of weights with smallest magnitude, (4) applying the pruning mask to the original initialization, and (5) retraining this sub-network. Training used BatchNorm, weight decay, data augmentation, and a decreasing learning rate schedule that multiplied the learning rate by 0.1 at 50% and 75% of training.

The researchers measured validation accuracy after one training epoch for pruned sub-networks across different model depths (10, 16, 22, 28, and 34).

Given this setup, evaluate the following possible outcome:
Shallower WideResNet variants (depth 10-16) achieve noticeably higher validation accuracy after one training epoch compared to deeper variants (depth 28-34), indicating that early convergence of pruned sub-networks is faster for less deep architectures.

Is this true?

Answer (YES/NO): NO